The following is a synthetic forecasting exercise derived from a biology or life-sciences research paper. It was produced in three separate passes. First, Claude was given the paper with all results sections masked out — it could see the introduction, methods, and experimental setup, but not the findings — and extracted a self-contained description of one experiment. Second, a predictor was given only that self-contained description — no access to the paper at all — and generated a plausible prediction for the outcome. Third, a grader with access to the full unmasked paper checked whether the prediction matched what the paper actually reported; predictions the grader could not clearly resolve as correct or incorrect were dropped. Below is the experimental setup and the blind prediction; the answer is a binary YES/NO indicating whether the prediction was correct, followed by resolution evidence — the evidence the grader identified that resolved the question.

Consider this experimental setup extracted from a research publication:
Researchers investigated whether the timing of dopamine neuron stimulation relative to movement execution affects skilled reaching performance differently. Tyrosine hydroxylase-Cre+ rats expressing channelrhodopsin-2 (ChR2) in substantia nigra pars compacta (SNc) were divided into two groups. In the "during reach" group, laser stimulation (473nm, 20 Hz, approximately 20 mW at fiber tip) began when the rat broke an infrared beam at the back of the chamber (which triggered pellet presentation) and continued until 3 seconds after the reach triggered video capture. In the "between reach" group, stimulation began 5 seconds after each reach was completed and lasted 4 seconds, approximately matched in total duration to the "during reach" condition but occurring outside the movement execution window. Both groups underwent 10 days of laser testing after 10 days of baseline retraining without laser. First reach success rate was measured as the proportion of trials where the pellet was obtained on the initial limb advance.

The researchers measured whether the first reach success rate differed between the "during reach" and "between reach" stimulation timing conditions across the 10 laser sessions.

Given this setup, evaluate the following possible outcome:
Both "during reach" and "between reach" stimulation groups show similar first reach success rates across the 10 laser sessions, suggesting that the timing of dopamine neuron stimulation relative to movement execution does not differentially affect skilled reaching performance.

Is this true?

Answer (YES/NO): NO